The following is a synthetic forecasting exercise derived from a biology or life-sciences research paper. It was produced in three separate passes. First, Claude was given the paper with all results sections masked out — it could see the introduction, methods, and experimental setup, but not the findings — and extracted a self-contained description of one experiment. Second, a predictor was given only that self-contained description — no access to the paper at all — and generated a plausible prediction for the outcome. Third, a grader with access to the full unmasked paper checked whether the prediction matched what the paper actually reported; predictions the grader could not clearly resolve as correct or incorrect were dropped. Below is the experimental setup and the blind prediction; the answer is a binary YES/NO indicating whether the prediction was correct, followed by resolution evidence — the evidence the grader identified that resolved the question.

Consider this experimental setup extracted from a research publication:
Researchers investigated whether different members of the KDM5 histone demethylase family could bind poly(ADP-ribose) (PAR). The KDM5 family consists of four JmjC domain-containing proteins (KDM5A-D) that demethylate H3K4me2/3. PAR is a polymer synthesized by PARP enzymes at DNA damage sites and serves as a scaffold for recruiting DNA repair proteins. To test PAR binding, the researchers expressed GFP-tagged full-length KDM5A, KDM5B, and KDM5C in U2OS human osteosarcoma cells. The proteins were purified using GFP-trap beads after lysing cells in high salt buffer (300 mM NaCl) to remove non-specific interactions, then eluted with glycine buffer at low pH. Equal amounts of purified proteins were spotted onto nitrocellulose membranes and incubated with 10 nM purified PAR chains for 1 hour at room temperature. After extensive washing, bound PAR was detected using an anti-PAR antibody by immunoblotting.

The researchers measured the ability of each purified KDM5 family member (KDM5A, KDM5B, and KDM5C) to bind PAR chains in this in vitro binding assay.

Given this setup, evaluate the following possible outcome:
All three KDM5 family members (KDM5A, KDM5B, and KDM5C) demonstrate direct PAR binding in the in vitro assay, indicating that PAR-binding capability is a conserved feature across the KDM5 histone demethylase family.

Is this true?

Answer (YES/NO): NO